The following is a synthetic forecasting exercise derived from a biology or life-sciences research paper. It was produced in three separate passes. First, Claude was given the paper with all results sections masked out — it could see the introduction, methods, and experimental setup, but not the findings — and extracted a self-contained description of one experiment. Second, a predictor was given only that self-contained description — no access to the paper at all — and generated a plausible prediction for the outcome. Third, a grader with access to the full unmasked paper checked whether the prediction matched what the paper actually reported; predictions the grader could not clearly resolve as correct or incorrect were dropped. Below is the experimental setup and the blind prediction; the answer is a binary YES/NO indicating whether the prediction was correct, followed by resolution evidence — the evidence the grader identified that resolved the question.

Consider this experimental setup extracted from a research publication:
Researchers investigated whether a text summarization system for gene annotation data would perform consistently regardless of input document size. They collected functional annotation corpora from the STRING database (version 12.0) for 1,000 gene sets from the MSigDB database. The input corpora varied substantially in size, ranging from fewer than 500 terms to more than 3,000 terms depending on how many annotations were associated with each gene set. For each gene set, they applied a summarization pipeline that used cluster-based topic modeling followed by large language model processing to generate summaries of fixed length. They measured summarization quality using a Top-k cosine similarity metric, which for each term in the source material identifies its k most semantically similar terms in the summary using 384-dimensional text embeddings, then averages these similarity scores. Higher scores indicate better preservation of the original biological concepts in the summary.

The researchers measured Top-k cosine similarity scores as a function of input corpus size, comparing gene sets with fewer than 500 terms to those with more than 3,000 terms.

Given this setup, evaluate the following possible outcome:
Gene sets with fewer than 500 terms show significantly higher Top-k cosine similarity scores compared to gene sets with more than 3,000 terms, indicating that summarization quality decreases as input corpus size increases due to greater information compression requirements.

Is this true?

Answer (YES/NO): NO